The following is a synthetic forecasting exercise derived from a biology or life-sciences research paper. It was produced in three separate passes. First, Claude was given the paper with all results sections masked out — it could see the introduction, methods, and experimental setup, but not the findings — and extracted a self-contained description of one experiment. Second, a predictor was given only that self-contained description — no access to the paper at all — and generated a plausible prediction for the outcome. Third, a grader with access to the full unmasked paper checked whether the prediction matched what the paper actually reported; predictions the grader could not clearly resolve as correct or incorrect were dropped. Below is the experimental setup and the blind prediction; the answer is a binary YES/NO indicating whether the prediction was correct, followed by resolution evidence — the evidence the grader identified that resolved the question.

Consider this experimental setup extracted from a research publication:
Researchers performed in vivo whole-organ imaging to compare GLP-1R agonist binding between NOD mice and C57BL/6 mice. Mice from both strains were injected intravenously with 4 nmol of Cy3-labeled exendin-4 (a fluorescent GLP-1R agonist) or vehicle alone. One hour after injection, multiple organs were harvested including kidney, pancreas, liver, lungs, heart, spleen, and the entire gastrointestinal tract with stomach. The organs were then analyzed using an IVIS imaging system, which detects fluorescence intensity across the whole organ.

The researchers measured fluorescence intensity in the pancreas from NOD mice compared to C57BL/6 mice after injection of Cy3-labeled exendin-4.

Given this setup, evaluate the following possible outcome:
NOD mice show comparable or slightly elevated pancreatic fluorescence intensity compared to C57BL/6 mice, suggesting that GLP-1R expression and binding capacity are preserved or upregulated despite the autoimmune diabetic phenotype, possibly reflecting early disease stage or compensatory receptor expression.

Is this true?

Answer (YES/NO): NO